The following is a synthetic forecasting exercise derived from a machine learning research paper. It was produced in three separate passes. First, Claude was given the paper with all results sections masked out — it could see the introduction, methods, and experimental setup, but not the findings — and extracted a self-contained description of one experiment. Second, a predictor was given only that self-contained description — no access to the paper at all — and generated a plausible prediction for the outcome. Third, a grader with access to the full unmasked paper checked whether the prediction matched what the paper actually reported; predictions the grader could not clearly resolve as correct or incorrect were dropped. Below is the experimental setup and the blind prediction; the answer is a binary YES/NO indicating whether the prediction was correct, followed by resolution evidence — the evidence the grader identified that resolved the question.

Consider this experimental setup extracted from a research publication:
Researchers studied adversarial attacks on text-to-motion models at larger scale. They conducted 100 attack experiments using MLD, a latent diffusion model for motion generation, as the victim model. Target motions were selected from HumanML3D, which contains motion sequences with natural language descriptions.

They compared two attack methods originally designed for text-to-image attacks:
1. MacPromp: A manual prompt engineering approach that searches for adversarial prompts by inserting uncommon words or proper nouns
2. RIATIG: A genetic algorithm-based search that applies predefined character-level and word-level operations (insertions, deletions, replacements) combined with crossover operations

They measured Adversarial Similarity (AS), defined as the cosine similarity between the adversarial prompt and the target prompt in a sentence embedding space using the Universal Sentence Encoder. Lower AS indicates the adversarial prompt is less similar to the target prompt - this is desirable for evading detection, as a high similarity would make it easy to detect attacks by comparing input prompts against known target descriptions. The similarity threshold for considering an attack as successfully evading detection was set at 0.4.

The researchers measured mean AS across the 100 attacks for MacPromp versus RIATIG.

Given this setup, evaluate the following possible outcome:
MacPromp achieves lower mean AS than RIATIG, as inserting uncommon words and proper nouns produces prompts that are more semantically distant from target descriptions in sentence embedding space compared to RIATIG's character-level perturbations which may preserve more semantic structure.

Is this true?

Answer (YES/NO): NO